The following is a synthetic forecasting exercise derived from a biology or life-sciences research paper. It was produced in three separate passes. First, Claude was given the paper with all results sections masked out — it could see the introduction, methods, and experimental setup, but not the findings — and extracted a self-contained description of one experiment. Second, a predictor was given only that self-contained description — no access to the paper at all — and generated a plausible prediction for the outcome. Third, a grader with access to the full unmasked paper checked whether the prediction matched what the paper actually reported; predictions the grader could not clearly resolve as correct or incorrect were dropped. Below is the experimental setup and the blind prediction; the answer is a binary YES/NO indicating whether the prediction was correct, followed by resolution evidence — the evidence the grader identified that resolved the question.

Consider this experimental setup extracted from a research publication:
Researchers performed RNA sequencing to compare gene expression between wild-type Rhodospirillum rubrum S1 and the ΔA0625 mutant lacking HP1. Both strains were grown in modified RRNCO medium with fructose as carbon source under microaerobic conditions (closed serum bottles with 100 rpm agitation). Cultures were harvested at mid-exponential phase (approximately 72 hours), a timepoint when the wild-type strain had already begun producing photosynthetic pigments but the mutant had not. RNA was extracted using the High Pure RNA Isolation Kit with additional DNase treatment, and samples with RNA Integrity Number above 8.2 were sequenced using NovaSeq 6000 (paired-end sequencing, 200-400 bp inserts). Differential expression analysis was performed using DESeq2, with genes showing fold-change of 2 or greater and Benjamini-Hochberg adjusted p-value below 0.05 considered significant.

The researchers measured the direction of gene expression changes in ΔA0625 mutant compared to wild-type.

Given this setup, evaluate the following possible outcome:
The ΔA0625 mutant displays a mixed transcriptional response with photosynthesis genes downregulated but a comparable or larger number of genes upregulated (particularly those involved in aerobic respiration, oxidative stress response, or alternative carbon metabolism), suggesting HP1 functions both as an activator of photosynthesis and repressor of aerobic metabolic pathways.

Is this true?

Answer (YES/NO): NO